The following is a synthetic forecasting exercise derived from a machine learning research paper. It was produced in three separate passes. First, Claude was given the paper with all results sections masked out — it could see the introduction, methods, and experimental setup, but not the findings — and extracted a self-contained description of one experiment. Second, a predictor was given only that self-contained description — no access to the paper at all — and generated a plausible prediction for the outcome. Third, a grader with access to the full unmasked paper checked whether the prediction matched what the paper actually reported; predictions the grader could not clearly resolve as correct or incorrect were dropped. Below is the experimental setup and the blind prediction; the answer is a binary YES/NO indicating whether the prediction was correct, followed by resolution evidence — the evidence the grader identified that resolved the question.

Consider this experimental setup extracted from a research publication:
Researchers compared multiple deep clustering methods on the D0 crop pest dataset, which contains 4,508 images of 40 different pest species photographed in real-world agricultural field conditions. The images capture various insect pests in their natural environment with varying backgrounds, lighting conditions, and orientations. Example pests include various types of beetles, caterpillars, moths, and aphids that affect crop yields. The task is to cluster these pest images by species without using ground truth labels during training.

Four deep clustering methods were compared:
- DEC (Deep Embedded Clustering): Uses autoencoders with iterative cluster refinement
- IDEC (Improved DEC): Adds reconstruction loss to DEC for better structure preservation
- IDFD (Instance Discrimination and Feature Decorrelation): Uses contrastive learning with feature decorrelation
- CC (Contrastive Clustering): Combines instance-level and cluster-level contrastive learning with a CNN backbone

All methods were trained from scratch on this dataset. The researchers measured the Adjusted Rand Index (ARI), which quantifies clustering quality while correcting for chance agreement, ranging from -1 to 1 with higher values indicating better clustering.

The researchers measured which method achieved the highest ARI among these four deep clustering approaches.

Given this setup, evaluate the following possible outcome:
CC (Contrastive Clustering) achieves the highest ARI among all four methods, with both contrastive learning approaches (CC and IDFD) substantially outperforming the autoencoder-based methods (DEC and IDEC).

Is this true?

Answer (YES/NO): NO